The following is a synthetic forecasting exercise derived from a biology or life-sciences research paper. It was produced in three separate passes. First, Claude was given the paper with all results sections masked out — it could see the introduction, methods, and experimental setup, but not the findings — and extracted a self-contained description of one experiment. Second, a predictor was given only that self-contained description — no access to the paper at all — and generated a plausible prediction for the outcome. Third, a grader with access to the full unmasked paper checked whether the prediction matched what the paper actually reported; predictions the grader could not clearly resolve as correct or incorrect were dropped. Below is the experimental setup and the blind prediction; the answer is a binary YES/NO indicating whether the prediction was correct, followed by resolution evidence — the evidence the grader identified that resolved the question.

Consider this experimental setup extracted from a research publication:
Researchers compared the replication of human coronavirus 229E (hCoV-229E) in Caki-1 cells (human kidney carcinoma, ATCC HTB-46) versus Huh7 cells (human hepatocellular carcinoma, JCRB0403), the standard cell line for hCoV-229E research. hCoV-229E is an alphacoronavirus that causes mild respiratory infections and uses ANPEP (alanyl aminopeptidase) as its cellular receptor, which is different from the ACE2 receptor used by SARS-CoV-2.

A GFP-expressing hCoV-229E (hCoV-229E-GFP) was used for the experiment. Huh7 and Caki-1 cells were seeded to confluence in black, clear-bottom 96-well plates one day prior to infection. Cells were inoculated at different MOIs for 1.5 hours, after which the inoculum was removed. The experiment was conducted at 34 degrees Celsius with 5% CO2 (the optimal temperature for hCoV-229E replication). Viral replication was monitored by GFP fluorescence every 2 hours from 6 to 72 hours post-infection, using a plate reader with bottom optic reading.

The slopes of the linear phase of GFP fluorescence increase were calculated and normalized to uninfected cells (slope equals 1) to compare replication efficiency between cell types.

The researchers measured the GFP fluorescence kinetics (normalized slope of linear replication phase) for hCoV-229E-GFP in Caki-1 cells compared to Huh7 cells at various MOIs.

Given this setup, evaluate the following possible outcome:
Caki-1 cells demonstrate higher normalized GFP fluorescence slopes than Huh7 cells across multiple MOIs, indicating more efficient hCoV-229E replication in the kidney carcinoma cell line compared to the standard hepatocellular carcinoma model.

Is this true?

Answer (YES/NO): YES